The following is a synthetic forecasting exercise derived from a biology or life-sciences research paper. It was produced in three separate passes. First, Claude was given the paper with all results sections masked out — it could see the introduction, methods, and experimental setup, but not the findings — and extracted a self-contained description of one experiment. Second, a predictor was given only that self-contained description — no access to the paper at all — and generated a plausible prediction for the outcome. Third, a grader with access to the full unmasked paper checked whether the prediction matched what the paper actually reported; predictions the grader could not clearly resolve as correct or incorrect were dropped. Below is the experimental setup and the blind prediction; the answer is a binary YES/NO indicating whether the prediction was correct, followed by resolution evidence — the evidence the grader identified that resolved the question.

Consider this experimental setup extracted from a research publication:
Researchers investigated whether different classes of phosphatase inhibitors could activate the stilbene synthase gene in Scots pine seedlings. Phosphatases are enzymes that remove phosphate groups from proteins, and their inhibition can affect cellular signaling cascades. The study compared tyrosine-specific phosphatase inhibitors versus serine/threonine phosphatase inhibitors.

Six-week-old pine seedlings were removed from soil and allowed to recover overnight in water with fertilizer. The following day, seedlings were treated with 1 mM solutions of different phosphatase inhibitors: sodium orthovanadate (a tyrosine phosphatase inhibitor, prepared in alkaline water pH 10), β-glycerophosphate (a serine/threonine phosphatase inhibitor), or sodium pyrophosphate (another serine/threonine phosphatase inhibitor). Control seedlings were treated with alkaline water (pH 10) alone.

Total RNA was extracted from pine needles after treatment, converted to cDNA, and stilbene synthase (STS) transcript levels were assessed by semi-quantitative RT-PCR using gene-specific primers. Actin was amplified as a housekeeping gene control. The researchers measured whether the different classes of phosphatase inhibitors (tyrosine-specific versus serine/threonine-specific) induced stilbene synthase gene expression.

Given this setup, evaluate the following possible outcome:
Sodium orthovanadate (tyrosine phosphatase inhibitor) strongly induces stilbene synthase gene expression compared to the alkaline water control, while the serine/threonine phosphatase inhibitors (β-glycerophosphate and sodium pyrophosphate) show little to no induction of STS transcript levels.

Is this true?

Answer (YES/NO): YES